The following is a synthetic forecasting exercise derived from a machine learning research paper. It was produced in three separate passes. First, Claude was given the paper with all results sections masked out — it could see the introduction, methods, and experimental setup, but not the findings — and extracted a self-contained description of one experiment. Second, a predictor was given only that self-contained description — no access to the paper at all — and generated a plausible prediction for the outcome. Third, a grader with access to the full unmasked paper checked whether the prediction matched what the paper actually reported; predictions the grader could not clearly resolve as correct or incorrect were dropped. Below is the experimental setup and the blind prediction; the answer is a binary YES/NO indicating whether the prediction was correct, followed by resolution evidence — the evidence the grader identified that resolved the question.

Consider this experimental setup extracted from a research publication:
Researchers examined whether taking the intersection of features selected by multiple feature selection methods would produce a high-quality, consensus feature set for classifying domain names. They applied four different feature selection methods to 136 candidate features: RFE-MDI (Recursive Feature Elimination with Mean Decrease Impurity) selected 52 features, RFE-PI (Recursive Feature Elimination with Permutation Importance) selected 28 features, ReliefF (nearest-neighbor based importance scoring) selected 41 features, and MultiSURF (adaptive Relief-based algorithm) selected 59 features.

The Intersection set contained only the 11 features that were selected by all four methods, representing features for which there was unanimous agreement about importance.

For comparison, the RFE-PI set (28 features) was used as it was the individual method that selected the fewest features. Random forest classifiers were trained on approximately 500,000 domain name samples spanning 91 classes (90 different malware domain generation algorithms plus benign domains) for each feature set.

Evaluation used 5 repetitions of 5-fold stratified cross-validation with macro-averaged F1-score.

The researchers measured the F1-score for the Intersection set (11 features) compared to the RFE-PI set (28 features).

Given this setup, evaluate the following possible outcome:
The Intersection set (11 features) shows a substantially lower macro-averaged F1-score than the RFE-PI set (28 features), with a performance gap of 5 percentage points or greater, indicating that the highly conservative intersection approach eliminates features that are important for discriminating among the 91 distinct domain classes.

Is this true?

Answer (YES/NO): YES